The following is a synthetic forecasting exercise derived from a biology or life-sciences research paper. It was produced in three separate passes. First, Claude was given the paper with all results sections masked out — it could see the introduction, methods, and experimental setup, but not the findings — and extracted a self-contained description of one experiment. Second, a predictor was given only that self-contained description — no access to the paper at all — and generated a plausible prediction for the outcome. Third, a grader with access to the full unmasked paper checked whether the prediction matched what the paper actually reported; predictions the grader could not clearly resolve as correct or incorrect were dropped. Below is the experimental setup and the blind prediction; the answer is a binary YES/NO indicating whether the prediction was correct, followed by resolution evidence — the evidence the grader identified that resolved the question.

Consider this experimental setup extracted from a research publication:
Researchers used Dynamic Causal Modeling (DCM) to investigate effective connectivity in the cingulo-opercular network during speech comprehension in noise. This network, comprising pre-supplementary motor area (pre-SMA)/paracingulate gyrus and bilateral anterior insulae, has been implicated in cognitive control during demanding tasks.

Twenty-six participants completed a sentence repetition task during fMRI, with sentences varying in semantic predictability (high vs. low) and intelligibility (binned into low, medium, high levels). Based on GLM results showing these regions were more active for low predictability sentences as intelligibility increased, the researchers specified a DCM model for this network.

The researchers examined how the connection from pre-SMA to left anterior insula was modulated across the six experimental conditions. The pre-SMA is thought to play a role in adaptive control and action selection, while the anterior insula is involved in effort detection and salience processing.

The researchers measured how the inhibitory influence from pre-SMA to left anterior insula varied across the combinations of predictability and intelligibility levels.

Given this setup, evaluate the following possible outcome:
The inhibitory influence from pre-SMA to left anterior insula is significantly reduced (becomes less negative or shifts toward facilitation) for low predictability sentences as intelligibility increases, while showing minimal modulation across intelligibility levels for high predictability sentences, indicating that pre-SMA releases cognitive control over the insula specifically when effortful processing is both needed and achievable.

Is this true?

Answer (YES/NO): NO